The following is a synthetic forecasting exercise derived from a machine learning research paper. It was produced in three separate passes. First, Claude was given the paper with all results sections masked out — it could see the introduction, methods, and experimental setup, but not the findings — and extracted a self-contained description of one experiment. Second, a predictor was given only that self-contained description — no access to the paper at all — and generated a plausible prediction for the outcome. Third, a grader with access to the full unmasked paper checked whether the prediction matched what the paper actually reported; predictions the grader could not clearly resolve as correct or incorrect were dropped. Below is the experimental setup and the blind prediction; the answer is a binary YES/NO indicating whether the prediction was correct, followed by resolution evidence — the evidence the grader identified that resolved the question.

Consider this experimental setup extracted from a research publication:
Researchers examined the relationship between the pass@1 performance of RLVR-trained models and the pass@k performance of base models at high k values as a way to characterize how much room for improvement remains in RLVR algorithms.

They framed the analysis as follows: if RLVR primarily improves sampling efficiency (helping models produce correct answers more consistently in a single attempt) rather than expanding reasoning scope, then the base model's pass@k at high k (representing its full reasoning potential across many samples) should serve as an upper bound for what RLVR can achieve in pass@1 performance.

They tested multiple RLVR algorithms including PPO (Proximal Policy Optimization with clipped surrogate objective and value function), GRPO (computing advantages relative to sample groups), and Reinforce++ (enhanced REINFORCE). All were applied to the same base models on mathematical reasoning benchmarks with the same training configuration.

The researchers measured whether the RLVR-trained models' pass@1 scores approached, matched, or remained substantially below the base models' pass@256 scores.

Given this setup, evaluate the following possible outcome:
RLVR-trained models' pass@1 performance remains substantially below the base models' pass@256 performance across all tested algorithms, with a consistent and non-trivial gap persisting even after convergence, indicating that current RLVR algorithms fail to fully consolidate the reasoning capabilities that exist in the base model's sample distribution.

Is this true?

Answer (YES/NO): YES